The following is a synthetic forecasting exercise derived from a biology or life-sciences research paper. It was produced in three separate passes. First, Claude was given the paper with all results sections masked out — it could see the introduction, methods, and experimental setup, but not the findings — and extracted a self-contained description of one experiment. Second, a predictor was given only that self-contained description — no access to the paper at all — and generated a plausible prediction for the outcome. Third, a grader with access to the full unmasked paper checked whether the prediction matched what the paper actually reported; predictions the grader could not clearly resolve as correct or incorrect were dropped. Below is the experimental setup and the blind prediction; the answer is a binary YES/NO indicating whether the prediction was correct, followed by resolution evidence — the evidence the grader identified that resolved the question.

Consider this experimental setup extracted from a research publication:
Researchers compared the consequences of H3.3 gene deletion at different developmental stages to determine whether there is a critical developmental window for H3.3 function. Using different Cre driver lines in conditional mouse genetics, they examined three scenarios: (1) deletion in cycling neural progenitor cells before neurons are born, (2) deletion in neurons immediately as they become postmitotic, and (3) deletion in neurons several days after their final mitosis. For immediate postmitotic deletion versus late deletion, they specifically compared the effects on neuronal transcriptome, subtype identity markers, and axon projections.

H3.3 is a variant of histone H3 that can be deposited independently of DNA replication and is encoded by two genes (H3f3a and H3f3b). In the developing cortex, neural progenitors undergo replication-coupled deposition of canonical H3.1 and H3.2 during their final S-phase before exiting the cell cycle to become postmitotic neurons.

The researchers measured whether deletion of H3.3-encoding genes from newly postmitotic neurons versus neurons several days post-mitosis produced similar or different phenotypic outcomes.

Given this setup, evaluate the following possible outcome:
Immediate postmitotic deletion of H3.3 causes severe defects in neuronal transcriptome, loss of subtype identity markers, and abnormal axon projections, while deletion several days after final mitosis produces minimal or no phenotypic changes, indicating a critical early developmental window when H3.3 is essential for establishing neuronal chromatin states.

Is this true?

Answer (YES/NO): YES